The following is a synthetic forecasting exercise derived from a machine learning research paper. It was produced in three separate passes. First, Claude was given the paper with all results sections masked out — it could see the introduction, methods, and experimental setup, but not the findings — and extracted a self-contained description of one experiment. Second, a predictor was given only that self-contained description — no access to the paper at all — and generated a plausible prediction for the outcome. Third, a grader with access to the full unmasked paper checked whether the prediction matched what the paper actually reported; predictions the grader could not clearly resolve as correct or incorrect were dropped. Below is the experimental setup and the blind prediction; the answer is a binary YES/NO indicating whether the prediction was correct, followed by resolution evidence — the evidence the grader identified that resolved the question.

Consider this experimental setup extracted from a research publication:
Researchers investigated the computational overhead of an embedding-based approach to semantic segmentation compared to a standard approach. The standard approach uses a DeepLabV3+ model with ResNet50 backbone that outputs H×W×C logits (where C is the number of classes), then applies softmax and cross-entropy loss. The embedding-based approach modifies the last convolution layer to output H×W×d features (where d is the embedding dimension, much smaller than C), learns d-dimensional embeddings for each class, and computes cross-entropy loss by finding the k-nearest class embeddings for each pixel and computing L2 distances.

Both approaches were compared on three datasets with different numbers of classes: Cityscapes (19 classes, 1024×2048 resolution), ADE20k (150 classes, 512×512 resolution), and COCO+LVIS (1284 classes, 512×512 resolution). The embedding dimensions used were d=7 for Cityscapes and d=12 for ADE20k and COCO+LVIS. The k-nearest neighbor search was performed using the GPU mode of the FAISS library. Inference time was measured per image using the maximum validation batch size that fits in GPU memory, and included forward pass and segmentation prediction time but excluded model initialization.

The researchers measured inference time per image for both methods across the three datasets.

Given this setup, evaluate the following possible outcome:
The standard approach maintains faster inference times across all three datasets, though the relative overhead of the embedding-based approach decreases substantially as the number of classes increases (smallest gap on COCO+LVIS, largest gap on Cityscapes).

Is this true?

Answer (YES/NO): NO